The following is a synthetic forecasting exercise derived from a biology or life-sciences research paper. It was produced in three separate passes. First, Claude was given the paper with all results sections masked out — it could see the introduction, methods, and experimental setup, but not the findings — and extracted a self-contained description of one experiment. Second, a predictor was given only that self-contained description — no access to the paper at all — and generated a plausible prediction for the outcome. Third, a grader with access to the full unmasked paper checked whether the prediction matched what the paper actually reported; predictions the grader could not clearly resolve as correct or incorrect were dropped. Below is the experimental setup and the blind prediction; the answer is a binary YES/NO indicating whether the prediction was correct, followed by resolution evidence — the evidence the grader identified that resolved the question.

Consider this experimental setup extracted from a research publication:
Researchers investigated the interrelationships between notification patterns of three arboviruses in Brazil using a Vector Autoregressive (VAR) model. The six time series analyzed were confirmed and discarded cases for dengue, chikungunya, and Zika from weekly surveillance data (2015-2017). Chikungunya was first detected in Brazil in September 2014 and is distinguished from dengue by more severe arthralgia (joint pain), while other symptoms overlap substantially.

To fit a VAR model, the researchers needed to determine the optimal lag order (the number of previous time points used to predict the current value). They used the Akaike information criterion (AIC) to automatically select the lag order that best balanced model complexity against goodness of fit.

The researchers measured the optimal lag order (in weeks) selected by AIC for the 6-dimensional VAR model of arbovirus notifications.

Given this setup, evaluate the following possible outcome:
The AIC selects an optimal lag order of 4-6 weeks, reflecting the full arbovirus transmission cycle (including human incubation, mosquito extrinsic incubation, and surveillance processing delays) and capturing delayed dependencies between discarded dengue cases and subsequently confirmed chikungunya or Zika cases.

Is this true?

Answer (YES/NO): NO